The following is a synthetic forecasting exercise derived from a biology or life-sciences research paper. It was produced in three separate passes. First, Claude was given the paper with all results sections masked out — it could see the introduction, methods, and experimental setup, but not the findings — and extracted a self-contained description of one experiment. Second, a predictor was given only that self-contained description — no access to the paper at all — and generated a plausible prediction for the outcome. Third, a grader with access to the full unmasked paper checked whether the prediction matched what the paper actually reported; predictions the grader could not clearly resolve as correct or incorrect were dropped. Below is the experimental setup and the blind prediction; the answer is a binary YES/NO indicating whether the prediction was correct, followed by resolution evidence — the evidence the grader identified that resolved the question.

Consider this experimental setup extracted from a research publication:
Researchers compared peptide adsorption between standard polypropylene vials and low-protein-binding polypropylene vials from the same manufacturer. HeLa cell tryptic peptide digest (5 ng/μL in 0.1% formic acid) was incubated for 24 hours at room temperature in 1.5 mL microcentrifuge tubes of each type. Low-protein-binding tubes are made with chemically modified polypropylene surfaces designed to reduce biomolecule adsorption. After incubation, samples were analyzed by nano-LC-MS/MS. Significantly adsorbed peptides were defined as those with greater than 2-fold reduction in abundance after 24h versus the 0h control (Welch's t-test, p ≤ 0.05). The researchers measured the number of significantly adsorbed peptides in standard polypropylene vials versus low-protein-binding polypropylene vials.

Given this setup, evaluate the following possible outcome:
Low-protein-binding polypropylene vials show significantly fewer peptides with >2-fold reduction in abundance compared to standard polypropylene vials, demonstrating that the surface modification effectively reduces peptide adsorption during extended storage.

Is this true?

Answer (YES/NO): YES